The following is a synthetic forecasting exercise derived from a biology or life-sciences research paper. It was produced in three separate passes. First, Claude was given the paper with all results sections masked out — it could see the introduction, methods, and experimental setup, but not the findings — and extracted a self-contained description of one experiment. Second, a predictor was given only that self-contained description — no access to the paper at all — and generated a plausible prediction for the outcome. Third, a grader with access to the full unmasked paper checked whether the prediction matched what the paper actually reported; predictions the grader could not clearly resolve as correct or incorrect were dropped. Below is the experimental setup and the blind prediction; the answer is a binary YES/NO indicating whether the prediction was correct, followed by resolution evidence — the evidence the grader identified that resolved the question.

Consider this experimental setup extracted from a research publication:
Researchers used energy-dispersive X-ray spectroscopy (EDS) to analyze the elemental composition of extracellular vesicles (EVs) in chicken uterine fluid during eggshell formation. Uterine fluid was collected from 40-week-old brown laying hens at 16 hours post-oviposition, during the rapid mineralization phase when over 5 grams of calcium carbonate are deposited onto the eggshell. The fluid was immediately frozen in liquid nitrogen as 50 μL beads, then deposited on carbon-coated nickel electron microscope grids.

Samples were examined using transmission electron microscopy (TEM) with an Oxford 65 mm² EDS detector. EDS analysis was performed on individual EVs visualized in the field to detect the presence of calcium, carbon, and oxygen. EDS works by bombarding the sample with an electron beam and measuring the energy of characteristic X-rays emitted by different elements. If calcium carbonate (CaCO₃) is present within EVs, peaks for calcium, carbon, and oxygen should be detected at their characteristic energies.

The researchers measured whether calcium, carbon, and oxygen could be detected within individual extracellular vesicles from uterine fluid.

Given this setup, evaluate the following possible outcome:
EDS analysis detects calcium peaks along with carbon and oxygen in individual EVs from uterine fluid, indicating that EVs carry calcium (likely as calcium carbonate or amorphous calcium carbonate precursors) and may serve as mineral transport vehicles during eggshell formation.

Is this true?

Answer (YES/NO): YES